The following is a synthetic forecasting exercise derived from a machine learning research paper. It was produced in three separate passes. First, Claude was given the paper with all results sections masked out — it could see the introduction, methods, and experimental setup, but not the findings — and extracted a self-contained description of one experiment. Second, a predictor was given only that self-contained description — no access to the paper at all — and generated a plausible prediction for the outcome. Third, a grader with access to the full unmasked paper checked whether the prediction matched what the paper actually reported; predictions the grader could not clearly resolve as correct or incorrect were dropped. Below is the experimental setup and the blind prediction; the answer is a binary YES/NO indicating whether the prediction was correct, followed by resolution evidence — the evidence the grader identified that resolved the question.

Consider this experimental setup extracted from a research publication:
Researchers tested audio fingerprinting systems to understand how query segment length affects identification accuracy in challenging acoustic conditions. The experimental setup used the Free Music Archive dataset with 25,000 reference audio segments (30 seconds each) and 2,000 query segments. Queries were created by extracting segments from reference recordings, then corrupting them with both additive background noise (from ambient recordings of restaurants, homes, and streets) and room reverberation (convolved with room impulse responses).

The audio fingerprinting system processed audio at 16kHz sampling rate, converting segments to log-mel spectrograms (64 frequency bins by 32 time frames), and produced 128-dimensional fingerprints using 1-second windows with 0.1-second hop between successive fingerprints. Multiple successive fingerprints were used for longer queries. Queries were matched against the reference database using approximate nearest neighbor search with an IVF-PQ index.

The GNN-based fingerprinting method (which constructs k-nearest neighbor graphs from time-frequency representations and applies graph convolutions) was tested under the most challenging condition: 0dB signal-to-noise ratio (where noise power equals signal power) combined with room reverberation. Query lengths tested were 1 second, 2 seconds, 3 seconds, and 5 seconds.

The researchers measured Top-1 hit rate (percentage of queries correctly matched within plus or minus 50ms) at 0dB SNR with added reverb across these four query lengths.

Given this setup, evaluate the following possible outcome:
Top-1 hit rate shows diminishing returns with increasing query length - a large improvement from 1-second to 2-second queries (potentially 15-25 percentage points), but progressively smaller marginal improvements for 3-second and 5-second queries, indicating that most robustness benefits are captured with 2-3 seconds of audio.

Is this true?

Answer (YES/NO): NO